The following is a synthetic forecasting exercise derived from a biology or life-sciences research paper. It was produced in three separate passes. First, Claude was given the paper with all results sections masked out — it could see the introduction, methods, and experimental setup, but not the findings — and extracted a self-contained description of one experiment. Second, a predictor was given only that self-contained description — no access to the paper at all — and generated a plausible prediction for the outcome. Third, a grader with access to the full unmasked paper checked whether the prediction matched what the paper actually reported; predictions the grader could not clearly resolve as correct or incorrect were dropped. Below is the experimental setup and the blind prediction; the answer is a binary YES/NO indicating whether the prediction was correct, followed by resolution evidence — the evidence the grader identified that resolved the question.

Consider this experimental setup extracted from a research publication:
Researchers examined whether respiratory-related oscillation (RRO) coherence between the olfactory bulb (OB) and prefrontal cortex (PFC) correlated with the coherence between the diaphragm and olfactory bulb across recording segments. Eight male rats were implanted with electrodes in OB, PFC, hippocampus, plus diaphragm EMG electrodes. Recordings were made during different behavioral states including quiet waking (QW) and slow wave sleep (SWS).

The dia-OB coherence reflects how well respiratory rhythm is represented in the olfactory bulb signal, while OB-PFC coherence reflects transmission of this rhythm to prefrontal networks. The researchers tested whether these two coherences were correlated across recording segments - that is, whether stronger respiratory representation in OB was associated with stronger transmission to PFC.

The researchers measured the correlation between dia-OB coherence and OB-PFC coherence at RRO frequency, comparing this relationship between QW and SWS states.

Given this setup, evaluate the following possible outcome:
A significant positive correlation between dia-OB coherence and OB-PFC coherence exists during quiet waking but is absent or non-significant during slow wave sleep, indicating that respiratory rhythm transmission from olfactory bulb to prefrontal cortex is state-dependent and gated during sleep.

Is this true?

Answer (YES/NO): NO